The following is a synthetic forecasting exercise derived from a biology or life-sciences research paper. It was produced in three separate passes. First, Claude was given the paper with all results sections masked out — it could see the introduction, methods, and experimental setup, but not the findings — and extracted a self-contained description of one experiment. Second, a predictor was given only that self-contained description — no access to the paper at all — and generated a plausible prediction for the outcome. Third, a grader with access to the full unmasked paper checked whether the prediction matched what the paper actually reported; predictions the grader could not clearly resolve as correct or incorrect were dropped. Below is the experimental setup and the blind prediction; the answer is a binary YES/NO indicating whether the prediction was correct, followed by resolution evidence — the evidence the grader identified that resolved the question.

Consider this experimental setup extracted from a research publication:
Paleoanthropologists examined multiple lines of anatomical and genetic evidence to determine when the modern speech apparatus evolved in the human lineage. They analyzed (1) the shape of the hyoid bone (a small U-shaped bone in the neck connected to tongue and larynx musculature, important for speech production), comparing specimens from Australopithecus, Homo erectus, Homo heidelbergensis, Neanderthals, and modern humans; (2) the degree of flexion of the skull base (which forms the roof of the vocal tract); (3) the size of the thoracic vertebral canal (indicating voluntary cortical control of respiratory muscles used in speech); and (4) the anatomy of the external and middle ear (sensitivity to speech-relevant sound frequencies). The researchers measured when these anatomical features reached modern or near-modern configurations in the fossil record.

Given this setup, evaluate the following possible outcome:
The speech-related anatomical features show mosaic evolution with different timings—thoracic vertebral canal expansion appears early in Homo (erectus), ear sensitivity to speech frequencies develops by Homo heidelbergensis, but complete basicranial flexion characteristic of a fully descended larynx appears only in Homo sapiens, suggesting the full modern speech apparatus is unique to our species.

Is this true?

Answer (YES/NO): NO